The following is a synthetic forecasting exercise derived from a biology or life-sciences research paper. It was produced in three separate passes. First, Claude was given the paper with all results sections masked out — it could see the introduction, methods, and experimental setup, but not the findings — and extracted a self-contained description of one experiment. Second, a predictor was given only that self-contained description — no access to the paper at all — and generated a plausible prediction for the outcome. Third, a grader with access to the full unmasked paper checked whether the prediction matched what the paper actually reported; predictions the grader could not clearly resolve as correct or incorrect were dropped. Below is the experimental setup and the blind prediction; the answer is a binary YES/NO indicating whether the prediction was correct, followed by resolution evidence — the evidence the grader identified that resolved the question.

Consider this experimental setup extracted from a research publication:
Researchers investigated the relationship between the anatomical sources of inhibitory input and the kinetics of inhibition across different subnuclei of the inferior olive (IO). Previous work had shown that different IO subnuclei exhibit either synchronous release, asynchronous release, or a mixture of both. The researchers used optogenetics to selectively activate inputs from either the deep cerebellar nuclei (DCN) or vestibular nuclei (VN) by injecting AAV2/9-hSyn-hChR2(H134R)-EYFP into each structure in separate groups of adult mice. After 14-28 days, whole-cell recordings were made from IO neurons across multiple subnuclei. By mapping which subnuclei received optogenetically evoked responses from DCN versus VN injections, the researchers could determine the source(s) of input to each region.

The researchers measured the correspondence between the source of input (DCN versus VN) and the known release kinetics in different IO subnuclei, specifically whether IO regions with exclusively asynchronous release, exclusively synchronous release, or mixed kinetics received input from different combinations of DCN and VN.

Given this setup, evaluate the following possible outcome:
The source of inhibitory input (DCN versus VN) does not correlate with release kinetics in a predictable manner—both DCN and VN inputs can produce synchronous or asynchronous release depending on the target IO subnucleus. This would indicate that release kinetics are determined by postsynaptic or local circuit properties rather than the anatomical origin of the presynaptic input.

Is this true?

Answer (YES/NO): NO